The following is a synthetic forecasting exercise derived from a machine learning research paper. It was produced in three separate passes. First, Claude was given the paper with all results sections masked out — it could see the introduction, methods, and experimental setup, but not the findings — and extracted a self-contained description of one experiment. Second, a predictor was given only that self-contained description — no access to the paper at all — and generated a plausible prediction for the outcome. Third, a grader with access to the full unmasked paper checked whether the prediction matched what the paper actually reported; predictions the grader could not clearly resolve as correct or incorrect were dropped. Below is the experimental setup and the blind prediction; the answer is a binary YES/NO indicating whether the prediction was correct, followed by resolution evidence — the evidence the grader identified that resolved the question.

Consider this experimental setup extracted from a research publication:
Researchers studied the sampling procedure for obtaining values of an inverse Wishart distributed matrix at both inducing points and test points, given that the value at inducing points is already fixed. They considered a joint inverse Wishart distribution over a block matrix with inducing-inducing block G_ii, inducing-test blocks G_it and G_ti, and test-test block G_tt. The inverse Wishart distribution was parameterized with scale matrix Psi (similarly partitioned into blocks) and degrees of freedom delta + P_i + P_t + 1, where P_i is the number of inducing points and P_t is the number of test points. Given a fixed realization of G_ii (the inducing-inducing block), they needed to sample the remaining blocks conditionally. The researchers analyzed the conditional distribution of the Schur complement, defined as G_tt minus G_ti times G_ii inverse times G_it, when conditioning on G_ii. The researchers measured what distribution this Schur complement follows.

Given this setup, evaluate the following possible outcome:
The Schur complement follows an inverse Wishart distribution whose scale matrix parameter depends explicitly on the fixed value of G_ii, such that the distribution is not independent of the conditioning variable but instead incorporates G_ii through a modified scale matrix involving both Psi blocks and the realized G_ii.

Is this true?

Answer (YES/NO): NO